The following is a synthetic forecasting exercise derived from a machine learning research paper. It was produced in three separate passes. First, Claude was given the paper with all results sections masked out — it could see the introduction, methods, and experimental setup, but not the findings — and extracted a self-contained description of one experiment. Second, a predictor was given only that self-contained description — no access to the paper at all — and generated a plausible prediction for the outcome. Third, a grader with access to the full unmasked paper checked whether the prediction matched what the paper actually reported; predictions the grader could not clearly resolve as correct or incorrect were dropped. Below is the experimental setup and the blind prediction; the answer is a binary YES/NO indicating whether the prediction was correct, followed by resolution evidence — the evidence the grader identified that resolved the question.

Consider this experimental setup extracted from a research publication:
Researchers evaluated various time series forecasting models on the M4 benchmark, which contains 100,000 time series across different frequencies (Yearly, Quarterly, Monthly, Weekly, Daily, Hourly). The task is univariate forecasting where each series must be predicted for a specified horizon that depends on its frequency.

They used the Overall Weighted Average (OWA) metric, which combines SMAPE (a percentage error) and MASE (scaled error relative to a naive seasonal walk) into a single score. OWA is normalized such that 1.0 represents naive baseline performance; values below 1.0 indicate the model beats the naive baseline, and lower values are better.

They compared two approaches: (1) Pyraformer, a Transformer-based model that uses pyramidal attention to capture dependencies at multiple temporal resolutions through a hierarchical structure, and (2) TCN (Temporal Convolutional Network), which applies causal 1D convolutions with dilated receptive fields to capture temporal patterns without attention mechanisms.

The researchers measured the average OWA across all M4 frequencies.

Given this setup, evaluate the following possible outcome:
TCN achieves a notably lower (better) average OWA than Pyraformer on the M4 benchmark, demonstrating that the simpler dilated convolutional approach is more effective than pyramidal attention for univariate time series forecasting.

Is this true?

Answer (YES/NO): YES